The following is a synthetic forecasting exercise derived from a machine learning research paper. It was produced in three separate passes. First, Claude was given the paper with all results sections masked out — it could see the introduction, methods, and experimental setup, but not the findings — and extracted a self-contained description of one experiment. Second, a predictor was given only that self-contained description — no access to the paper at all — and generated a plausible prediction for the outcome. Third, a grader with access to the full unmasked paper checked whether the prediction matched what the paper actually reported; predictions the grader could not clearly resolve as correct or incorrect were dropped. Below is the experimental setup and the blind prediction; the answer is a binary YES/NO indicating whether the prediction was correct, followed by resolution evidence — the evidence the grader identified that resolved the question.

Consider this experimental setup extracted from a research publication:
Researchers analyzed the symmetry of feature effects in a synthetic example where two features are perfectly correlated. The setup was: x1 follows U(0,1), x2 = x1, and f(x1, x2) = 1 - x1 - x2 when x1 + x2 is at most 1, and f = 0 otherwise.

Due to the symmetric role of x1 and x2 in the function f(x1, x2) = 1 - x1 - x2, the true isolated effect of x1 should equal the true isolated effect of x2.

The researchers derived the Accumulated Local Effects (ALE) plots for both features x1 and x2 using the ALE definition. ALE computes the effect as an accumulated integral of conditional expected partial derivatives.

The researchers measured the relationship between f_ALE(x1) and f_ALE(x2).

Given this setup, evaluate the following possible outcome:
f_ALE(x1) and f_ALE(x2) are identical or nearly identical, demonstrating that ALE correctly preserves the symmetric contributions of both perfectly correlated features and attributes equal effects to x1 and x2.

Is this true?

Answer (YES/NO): YES